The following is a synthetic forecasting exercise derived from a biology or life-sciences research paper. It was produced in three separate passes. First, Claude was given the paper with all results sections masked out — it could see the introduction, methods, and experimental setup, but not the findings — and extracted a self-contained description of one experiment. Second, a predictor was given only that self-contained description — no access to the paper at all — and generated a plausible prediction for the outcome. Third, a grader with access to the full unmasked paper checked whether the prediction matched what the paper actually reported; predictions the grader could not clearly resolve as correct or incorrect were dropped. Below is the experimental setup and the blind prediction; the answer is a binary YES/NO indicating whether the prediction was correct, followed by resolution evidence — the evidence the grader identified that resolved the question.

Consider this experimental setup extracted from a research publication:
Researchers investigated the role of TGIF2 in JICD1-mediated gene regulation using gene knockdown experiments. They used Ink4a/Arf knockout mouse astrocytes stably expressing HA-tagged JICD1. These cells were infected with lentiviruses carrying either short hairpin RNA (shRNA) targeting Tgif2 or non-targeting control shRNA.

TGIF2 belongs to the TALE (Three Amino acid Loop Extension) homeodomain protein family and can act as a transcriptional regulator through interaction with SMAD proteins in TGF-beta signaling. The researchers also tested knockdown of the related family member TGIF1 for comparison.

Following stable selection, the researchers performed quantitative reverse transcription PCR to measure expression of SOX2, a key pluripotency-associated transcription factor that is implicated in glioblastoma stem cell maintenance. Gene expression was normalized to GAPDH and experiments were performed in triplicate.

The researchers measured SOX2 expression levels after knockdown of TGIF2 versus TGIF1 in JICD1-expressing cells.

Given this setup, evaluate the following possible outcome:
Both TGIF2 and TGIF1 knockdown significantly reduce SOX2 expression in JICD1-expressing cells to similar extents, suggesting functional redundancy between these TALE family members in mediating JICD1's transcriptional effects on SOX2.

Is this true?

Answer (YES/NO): NO